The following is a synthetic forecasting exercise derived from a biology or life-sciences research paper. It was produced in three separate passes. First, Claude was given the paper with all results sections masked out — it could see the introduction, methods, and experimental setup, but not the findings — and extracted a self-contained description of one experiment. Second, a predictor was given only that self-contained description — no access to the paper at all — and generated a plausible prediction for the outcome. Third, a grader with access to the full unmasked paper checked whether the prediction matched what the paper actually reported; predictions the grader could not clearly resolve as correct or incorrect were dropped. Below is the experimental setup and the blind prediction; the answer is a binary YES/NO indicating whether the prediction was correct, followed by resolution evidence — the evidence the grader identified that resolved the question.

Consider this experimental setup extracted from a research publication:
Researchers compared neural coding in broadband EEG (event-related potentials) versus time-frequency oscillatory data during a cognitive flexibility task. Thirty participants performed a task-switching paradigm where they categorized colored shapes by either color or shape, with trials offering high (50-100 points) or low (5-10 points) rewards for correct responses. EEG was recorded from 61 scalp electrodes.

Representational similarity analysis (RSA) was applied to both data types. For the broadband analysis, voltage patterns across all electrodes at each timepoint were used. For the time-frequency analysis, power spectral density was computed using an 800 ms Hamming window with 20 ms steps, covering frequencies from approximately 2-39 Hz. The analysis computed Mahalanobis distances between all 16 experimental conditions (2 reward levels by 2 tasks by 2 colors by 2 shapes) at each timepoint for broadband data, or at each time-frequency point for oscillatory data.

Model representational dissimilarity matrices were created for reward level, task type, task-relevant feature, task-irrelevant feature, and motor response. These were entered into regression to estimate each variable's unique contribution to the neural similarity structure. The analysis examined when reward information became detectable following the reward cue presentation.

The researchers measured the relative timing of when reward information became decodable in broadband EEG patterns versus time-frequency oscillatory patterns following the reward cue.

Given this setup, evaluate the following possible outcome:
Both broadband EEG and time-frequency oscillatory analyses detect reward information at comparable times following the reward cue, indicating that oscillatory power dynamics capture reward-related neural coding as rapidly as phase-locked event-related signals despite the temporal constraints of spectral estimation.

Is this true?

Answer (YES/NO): YES